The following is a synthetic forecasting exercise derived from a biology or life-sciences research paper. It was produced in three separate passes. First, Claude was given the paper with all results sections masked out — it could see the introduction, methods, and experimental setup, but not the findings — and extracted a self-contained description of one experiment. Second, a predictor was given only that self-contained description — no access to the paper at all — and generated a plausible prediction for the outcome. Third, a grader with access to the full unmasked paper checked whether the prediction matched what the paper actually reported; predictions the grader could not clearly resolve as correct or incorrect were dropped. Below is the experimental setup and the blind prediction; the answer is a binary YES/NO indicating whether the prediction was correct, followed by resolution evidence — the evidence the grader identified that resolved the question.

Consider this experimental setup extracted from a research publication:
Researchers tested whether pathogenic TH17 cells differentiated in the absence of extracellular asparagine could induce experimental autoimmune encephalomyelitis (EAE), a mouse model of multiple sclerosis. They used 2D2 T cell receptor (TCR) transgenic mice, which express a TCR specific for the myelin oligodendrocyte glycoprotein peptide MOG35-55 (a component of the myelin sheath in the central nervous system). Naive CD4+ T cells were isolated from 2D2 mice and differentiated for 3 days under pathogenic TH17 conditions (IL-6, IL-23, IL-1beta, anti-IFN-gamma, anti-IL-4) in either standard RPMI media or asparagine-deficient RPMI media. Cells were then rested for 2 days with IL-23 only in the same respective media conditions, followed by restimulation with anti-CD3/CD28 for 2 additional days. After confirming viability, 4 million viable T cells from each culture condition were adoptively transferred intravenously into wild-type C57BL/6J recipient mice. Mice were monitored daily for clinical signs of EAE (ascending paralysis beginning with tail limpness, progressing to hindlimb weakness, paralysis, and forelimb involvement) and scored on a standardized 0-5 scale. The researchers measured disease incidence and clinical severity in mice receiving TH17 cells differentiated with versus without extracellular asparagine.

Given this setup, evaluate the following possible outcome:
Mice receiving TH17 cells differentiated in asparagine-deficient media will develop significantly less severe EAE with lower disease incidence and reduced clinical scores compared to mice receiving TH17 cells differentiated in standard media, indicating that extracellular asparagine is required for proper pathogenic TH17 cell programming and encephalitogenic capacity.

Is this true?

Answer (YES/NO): YES